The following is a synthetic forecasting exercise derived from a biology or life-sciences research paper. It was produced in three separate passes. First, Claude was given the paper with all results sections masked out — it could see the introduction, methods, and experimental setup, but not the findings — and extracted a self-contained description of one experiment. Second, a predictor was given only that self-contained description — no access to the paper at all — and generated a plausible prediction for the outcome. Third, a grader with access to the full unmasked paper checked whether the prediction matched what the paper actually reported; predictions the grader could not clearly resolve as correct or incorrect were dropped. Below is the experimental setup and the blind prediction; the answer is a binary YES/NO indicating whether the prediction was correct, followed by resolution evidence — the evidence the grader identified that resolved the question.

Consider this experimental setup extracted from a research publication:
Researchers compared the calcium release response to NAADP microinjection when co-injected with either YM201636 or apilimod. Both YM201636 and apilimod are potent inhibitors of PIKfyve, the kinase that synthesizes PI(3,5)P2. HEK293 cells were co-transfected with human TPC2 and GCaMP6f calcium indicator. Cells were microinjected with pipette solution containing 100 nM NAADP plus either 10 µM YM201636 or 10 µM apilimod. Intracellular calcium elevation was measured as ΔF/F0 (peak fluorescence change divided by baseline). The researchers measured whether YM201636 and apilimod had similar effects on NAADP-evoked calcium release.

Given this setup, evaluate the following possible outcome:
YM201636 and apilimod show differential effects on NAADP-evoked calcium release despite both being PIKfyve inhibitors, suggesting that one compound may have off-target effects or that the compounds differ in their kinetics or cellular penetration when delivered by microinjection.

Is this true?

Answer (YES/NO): YES